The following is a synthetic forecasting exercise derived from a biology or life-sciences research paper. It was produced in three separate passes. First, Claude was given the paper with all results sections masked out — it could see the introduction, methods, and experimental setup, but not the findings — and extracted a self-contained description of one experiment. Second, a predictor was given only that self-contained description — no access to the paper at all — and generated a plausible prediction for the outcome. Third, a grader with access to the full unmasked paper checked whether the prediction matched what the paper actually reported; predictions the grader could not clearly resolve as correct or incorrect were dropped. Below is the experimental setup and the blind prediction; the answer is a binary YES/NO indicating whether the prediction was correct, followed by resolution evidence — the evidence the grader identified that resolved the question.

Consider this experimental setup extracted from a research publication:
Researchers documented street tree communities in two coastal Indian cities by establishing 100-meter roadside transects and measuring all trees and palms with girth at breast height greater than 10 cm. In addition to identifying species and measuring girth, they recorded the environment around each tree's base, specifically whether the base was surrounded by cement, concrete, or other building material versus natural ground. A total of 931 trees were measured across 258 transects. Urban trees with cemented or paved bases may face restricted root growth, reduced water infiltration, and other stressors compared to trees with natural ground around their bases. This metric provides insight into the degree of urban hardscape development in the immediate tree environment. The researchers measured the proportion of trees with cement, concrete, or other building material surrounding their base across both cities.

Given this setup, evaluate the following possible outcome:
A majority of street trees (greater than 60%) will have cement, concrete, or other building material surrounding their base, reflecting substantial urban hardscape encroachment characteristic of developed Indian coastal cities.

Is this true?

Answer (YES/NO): NO